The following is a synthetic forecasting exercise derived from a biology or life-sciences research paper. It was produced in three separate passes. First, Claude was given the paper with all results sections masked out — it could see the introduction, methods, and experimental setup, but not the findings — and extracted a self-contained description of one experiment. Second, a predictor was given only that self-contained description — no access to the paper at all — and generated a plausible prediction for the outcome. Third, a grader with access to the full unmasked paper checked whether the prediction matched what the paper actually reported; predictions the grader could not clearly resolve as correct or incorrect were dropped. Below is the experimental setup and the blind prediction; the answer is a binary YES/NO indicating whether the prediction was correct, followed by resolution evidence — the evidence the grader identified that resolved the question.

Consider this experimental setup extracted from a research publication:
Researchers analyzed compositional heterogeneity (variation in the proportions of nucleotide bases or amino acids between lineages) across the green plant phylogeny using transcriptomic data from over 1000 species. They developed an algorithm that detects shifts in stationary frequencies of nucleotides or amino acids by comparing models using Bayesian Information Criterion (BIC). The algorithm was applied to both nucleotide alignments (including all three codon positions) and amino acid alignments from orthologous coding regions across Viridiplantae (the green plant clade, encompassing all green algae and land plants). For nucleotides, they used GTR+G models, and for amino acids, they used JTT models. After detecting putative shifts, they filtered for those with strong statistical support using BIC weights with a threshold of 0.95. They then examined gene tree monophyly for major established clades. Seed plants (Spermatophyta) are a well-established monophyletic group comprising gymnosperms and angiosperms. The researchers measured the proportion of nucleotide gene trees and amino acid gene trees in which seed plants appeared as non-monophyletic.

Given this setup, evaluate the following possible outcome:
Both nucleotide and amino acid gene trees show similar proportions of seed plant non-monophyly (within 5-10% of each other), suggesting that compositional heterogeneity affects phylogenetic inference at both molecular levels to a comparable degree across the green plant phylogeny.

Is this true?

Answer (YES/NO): YES